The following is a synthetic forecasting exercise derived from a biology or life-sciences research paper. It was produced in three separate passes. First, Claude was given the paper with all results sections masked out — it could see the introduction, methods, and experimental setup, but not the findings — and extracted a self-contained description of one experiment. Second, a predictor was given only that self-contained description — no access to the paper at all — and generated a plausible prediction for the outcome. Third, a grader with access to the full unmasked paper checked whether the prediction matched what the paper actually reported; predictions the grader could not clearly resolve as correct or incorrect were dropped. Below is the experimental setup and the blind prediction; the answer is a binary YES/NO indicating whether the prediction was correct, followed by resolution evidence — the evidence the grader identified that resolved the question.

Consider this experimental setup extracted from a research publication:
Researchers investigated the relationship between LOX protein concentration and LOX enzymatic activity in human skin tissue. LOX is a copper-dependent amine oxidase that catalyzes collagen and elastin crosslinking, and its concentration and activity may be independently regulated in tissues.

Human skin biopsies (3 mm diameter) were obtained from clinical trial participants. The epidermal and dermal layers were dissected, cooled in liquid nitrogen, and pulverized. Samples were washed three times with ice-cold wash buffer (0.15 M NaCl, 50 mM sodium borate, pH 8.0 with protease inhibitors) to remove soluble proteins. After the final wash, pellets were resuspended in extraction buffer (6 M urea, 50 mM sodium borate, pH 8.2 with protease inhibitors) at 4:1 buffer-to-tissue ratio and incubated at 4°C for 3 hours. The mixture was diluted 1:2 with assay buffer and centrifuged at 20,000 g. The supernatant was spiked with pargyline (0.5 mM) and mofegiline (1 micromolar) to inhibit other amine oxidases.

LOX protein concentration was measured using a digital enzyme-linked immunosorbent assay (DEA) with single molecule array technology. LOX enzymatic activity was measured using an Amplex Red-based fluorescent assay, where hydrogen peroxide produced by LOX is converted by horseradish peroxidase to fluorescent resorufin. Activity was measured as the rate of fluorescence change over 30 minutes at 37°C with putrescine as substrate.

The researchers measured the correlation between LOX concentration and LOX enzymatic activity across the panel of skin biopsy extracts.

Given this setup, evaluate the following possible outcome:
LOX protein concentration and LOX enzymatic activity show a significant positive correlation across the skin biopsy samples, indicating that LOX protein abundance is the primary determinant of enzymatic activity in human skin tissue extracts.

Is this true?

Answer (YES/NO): YES